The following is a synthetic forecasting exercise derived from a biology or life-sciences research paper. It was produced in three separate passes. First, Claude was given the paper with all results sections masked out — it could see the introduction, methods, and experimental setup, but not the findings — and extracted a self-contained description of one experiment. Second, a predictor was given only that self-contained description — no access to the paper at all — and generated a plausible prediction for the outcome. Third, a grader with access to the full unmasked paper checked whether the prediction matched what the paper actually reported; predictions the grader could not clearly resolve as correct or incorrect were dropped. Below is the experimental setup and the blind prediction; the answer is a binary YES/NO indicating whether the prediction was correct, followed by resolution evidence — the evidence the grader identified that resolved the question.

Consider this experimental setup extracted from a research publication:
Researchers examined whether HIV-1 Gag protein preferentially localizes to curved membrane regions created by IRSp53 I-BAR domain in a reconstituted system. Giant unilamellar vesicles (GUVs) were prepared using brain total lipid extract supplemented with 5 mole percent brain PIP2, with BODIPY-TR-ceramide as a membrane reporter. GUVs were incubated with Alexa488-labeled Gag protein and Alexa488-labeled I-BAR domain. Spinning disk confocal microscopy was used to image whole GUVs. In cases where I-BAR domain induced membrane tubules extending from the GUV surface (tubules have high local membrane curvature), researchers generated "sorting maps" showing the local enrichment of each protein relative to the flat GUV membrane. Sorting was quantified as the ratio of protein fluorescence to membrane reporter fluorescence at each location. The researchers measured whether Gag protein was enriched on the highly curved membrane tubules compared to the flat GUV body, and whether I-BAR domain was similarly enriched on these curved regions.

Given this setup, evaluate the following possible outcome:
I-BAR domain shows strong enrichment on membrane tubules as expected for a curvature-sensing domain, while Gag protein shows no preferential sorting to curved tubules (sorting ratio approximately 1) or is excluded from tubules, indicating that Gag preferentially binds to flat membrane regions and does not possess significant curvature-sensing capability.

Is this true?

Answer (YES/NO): NO